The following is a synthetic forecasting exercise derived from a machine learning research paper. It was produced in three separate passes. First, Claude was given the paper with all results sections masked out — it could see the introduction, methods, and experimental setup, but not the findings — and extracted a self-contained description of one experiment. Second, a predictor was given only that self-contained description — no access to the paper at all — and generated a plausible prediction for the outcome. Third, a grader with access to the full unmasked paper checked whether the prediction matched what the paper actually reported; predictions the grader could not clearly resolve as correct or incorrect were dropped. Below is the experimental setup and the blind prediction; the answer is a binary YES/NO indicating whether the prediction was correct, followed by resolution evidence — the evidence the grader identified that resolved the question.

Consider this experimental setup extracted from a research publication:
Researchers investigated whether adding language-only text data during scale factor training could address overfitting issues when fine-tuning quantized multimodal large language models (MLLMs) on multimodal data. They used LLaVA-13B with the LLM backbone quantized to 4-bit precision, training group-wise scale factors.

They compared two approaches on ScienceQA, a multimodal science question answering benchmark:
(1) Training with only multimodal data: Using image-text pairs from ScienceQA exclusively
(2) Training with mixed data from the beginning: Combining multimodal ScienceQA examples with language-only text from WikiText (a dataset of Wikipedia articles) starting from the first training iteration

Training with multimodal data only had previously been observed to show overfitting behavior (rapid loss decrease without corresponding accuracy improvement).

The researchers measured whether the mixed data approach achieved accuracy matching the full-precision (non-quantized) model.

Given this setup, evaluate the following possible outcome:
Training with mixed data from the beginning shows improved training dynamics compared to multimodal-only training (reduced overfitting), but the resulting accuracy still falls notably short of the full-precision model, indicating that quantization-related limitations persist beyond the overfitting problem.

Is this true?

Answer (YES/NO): YES